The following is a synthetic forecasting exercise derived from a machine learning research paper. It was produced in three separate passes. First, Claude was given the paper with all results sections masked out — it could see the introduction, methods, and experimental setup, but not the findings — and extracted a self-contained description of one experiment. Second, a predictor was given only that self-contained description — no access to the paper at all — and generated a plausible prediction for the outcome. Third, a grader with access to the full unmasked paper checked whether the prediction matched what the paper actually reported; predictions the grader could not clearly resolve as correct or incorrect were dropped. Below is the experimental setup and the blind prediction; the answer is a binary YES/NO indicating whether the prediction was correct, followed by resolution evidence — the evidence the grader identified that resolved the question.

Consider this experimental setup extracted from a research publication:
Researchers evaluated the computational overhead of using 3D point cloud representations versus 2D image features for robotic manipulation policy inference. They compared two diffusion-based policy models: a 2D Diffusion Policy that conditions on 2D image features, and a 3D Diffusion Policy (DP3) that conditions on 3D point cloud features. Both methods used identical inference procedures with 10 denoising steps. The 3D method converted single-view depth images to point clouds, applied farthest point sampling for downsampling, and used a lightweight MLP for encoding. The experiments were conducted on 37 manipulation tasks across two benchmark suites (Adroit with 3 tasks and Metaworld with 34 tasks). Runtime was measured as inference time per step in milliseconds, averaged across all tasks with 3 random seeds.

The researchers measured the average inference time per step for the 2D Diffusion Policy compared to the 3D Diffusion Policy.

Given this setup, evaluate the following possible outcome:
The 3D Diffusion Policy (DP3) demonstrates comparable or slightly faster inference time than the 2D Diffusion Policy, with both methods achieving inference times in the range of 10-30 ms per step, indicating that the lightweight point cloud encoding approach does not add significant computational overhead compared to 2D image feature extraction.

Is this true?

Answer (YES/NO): NO